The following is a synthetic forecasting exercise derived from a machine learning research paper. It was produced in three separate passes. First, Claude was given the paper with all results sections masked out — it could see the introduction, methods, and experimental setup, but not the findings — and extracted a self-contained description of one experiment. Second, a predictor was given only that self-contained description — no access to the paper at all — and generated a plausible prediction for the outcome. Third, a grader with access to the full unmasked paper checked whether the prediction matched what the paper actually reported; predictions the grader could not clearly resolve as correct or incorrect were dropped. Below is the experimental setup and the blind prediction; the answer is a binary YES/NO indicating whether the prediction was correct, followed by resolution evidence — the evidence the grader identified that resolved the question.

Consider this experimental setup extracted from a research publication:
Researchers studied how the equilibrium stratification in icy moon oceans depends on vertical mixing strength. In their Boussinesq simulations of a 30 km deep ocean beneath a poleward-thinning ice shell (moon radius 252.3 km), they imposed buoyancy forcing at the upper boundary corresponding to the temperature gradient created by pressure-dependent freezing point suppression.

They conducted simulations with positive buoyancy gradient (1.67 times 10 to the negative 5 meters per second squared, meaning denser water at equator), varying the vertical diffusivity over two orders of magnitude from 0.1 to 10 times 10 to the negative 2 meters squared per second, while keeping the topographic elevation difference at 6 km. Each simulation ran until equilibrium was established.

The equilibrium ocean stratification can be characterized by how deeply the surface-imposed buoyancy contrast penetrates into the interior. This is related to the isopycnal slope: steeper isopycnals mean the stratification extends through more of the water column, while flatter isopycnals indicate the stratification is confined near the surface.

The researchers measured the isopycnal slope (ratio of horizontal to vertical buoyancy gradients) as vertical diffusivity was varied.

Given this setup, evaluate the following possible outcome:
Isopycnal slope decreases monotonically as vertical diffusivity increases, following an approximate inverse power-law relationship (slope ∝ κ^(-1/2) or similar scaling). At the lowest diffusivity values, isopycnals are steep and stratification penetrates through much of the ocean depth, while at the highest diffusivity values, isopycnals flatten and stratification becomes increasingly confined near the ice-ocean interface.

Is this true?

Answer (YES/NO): NO